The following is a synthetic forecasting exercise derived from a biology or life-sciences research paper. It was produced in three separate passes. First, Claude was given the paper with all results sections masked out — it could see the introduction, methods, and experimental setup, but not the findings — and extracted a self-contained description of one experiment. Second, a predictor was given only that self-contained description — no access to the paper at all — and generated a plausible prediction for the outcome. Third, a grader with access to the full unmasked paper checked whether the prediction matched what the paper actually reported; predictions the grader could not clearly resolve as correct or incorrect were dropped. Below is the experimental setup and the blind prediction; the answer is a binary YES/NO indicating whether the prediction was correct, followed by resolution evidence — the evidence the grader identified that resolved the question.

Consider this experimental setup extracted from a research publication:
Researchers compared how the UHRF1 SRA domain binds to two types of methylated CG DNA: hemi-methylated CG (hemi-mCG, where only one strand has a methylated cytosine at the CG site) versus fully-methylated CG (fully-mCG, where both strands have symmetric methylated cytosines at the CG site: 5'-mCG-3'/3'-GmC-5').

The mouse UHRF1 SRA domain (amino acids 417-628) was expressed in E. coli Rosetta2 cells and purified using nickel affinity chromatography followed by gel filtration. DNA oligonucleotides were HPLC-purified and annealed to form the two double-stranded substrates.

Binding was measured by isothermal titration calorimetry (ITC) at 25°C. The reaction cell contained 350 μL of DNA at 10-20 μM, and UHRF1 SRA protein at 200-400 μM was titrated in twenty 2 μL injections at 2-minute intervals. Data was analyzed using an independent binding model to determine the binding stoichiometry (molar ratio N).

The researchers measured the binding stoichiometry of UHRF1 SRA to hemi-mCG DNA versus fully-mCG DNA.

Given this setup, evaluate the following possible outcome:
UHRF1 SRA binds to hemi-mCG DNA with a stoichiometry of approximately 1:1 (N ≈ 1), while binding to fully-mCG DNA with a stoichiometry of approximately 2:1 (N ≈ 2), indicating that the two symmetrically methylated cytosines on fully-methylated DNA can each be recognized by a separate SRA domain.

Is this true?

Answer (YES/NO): NO